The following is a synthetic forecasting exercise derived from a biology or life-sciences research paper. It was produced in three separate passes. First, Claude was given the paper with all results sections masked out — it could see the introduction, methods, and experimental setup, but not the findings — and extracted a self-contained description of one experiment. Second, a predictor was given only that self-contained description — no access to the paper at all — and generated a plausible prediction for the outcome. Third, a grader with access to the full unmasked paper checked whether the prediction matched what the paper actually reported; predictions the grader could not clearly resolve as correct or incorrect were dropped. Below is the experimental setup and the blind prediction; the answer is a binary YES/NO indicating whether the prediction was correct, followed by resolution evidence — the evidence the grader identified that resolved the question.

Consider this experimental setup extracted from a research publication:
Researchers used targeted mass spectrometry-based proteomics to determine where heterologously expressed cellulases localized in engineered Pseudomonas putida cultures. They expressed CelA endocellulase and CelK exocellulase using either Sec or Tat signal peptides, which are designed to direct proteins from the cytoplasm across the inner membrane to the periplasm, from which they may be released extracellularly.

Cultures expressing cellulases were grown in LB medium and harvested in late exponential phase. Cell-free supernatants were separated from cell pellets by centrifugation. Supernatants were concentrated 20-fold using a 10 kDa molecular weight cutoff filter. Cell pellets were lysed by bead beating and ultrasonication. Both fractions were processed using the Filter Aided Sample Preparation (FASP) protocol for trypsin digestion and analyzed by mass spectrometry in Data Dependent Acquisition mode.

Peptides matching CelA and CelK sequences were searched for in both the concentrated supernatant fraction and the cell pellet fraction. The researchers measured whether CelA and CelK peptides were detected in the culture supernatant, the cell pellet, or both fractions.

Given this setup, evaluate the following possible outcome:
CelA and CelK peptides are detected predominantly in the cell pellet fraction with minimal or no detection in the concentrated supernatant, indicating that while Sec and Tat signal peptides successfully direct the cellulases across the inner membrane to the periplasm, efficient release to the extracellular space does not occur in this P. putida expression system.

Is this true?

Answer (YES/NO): NO